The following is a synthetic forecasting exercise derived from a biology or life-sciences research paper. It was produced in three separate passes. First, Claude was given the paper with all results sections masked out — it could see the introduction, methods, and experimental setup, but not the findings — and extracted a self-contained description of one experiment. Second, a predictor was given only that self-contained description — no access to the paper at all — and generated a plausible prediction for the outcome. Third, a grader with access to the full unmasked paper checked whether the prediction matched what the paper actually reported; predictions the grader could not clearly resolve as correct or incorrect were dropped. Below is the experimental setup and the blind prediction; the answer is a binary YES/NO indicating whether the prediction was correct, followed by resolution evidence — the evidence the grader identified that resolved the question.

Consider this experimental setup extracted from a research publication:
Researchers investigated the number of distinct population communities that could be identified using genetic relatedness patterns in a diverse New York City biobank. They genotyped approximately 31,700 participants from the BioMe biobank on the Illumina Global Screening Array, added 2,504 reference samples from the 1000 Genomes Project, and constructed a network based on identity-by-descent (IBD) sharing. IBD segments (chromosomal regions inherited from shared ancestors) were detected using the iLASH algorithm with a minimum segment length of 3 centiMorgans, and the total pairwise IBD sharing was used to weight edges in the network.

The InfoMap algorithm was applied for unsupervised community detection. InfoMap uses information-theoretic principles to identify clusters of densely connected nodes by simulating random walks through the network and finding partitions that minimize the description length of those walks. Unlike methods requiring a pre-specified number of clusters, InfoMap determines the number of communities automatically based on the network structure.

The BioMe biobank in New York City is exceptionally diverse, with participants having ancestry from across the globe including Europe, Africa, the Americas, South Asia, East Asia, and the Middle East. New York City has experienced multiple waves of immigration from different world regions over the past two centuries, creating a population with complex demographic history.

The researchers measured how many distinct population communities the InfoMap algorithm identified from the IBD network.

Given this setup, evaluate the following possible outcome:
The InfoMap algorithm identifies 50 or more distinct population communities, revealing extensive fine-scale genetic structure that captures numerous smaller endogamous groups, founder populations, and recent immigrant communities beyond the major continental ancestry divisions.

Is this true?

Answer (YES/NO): NO